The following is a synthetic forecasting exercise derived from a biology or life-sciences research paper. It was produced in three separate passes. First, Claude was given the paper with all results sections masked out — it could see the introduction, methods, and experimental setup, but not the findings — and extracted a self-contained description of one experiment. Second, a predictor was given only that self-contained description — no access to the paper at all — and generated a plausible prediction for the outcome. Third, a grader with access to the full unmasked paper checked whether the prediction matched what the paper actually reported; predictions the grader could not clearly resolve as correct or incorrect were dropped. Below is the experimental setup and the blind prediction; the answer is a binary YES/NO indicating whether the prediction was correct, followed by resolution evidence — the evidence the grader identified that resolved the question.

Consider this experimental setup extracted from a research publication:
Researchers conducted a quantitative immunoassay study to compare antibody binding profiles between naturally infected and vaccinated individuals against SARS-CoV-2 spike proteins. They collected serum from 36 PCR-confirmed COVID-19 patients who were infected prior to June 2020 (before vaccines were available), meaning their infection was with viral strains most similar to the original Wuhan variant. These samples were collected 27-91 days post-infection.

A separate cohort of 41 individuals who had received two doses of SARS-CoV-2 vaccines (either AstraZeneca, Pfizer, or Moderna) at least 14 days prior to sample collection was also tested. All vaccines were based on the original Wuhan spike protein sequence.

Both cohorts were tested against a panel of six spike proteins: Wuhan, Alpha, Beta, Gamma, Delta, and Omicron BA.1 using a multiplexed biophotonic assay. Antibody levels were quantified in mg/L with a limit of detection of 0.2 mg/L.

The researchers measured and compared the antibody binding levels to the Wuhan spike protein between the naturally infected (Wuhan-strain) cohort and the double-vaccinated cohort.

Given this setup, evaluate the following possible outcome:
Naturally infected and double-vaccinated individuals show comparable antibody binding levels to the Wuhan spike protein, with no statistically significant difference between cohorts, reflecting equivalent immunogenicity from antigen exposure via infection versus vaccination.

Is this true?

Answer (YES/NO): NO